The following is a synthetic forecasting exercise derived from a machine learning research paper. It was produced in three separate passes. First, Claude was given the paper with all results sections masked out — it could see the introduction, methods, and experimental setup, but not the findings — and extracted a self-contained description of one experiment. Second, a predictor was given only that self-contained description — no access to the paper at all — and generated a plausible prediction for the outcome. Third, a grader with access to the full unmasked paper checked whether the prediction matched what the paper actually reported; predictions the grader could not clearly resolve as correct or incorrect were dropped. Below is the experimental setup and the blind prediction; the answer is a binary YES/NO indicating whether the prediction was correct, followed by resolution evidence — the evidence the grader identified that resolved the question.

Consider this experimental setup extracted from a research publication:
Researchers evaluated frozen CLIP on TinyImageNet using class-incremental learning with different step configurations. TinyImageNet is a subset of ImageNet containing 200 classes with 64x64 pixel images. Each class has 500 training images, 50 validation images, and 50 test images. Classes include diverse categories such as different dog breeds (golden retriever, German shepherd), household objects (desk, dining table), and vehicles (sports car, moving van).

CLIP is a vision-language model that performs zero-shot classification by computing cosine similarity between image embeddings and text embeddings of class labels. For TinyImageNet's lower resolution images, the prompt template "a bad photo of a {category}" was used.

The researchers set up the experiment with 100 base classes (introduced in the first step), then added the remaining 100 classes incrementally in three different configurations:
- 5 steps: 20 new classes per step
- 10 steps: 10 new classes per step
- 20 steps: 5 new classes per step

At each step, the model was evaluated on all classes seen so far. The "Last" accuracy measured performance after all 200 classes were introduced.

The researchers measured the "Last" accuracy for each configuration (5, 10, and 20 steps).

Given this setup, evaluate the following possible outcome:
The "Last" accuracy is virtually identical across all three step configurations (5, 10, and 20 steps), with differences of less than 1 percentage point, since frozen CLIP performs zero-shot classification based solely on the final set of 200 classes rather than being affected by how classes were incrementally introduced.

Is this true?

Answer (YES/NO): YES